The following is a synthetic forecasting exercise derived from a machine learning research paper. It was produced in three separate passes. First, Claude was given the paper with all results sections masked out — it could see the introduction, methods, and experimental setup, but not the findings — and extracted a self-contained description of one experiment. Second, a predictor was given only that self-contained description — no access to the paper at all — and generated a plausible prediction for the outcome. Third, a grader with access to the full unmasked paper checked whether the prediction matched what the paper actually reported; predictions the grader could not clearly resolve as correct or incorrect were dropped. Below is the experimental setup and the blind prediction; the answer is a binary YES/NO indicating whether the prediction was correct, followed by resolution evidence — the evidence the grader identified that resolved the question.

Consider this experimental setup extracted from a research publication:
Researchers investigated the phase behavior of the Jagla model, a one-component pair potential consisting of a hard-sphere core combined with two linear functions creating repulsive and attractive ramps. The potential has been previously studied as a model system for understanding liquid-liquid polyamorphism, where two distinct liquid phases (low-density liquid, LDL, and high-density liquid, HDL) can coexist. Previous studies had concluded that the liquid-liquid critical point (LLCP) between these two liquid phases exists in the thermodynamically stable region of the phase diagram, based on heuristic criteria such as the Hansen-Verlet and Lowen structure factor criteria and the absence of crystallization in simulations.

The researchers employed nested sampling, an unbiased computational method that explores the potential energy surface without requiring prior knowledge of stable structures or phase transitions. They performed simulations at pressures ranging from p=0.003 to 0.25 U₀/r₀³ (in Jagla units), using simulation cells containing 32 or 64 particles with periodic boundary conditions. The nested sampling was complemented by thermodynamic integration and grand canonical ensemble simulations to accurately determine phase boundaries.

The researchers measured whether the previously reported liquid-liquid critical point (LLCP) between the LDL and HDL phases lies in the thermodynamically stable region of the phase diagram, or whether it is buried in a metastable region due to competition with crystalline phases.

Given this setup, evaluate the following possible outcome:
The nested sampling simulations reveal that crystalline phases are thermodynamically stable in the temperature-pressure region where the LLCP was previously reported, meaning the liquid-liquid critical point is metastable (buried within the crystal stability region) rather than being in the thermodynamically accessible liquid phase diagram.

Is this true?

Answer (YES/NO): YES